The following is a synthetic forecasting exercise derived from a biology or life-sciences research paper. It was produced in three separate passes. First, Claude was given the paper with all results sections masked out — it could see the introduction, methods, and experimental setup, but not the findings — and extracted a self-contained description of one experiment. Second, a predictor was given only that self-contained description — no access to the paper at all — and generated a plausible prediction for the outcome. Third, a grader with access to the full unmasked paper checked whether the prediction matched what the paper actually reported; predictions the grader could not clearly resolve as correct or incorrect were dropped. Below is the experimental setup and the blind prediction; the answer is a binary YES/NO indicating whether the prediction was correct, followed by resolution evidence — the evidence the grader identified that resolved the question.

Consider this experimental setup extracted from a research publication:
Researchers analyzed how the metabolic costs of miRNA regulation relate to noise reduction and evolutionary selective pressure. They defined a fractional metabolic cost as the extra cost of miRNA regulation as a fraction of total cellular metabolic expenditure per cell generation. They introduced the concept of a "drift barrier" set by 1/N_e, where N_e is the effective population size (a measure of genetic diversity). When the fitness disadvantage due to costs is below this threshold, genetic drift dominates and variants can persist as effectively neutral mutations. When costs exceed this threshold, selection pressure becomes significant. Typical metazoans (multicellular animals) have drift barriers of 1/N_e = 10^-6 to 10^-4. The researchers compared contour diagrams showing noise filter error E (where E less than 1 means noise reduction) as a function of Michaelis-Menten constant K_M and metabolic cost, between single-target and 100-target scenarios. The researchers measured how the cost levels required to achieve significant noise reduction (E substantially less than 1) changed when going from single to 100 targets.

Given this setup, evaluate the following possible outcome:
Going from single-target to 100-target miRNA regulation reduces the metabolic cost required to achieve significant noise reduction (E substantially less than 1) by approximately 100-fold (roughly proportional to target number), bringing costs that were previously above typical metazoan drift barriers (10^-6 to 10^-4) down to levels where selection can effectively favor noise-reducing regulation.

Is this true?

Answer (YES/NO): NO